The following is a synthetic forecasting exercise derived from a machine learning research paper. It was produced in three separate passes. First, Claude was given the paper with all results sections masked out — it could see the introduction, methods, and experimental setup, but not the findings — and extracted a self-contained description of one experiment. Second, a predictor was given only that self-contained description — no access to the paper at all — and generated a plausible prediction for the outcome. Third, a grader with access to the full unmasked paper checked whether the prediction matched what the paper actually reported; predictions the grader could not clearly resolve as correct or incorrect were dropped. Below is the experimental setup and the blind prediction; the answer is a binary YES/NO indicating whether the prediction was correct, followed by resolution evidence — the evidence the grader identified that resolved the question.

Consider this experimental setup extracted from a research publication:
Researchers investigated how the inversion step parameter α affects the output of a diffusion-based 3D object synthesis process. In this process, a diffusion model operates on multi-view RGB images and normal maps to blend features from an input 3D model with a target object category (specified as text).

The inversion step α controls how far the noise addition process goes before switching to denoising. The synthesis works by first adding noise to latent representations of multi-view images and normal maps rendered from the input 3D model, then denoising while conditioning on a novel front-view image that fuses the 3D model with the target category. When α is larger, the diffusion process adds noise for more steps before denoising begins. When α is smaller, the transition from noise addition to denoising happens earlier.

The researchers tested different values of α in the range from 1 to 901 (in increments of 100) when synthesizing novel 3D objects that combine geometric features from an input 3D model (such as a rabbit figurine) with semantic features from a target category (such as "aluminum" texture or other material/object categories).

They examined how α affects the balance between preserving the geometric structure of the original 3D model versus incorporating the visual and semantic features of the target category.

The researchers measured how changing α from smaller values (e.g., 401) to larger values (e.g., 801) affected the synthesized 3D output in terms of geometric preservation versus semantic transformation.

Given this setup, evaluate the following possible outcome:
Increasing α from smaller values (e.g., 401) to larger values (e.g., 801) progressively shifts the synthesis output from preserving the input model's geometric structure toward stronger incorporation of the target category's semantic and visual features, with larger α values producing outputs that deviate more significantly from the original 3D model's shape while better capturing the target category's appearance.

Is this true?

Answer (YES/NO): NO